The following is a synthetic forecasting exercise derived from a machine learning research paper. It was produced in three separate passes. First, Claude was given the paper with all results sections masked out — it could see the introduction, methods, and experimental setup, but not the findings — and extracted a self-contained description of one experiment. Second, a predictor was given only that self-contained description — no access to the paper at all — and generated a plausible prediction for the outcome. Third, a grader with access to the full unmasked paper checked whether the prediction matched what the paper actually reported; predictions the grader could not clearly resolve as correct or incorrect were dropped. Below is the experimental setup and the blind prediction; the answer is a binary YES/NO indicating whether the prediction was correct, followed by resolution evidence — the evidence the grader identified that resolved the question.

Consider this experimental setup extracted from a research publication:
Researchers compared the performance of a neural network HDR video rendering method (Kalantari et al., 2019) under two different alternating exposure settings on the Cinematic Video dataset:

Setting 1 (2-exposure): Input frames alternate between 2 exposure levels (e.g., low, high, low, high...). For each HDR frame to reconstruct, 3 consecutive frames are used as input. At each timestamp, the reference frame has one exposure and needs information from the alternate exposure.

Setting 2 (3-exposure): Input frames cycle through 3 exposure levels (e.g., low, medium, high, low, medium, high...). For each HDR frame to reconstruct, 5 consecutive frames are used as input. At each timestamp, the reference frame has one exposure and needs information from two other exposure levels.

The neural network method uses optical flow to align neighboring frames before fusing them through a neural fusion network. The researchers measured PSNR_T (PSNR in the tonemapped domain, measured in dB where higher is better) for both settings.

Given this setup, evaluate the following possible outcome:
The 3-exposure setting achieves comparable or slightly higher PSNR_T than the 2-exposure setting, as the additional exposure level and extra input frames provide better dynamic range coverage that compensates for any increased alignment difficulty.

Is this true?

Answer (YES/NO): NO